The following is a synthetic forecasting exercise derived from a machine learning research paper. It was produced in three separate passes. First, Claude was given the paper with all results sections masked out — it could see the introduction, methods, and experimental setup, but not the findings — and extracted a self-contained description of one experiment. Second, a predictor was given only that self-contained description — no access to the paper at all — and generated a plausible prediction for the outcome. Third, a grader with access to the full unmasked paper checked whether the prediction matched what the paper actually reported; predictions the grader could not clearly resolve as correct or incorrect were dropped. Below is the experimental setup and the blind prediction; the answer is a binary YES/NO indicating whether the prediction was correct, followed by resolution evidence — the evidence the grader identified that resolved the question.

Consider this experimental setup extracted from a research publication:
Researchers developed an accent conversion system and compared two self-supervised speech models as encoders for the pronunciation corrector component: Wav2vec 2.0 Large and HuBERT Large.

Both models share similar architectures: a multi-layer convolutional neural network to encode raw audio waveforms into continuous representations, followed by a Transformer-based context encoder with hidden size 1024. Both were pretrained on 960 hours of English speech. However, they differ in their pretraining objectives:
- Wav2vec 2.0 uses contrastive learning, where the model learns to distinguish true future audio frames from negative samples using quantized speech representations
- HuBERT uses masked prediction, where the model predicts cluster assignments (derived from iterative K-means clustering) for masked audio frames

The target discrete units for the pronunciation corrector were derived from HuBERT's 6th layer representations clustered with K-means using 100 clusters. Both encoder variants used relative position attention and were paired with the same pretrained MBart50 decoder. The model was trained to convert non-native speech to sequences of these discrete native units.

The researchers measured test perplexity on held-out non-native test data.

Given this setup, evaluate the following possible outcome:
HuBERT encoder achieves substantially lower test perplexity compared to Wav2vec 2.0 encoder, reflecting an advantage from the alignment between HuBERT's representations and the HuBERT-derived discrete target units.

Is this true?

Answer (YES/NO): NO